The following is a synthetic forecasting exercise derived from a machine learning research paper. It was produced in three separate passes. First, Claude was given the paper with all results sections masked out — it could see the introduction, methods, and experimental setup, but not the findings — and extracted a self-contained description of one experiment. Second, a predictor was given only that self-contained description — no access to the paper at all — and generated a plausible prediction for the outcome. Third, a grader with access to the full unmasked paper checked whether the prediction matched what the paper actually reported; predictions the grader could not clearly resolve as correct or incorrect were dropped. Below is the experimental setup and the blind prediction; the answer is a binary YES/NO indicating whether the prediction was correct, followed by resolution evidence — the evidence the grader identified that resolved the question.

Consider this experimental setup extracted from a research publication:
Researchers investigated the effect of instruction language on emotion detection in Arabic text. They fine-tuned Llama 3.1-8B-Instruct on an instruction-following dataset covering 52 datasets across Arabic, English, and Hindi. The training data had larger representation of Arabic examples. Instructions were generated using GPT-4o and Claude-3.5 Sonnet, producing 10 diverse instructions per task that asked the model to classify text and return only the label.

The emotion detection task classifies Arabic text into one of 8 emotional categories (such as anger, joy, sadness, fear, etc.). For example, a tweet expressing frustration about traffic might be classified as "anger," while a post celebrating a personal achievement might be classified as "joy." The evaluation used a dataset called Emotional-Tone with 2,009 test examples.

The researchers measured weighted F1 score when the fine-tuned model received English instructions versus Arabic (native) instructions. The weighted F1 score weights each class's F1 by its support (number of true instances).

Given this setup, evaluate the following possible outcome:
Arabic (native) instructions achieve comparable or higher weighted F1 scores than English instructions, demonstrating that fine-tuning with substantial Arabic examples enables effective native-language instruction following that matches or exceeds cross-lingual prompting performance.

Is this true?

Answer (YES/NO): YES